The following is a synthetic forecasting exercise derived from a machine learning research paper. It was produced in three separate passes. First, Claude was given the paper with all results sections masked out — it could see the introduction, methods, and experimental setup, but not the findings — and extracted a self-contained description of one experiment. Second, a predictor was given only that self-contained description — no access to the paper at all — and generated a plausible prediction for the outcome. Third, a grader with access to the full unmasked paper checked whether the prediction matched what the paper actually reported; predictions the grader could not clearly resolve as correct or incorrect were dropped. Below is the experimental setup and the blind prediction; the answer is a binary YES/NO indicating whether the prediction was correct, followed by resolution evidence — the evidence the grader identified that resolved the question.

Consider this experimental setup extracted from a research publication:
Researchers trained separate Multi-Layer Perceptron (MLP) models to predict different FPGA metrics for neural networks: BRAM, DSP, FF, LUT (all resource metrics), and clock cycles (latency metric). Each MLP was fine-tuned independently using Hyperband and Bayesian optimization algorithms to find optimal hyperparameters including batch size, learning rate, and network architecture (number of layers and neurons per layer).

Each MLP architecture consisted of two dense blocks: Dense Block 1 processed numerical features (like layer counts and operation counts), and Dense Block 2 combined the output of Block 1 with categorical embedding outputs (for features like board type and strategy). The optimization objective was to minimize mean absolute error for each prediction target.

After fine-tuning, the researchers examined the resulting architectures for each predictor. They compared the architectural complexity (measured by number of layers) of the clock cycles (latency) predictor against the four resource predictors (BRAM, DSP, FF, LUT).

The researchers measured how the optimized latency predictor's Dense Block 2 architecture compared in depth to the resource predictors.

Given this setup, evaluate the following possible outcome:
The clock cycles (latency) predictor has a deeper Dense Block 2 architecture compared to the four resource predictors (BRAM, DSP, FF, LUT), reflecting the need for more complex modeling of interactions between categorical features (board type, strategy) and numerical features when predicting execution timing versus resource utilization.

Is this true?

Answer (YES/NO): YES